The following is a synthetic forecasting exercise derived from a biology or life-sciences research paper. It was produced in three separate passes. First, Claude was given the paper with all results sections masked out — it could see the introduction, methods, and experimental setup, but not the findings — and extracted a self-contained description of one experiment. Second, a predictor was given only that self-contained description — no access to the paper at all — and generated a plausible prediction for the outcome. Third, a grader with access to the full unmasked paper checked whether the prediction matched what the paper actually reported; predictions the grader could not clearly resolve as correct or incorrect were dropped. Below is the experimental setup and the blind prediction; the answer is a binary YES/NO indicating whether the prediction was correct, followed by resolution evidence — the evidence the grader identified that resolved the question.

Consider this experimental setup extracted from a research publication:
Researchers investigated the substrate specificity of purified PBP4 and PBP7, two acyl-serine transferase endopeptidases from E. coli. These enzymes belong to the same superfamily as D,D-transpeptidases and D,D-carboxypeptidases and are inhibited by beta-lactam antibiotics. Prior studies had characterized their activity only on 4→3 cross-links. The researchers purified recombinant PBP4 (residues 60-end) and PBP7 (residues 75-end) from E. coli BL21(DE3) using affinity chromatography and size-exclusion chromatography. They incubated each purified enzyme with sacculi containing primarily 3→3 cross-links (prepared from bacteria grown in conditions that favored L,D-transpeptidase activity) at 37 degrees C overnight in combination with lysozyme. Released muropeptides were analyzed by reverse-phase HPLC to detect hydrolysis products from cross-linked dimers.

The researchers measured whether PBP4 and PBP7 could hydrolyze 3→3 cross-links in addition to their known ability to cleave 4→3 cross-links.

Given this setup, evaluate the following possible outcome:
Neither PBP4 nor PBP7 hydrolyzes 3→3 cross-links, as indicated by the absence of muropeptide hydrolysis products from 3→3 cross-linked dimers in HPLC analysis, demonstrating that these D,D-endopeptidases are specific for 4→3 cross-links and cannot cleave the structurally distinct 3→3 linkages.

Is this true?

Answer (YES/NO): YES